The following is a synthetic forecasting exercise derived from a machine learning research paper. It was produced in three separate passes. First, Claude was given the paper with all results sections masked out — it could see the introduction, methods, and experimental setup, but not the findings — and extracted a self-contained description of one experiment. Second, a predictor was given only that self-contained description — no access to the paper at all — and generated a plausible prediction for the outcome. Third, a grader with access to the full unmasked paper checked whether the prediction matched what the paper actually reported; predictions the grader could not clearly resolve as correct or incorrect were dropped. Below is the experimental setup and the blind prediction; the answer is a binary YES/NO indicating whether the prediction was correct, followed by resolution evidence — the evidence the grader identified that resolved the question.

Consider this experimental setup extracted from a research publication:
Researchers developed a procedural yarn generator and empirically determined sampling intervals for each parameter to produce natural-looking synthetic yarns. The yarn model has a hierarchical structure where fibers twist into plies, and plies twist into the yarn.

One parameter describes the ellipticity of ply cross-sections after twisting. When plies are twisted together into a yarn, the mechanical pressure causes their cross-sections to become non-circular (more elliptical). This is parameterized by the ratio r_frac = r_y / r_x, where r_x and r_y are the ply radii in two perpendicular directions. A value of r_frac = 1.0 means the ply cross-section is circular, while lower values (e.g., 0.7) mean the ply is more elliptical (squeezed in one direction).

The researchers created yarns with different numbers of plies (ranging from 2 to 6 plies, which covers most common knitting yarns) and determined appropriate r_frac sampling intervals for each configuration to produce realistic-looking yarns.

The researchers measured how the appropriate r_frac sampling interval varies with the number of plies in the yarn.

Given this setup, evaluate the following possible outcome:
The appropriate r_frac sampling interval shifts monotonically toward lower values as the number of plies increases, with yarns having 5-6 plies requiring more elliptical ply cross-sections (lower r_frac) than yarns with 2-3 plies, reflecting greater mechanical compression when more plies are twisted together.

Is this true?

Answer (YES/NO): NO